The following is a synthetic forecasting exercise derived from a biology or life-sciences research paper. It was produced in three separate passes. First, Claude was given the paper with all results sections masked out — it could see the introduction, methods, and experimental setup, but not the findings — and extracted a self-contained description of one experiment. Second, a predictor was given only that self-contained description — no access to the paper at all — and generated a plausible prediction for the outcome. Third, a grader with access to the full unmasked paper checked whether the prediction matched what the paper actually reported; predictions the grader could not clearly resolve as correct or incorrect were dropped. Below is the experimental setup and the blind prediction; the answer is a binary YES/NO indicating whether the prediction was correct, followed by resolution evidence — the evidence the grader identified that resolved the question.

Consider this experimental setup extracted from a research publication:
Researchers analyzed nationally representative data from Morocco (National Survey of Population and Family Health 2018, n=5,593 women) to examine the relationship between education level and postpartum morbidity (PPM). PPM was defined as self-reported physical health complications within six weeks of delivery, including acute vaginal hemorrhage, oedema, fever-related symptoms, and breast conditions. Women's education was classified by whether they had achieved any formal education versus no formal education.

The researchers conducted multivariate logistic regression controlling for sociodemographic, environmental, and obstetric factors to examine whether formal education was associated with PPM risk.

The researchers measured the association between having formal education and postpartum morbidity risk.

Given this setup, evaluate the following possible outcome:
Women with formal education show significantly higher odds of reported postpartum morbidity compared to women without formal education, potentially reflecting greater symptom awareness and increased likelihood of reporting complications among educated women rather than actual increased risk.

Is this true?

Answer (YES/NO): NO